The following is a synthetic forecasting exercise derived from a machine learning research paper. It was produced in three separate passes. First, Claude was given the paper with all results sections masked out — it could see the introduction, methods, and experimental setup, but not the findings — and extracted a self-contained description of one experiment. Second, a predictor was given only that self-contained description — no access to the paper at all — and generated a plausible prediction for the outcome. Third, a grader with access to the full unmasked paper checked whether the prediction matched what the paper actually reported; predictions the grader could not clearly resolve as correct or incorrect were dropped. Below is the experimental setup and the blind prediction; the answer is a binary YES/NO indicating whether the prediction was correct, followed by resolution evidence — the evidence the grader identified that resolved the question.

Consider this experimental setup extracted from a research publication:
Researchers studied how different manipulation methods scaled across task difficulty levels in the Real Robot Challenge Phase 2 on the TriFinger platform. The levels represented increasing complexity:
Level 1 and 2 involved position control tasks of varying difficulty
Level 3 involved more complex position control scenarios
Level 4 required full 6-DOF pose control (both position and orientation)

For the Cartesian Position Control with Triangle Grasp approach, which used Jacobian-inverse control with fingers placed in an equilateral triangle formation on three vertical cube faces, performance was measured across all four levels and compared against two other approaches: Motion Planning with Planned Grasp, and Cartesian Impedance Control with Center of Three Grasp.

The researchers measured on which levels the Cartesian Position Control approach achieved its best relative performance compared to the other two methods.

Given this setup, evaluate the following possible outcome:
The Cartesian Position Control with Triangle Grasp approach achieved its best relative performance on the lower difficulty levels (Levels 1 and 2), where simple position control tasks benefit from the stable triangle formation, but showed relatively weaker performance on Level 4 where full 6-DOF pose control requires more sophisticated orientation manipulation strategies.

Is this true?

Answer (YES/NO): NO